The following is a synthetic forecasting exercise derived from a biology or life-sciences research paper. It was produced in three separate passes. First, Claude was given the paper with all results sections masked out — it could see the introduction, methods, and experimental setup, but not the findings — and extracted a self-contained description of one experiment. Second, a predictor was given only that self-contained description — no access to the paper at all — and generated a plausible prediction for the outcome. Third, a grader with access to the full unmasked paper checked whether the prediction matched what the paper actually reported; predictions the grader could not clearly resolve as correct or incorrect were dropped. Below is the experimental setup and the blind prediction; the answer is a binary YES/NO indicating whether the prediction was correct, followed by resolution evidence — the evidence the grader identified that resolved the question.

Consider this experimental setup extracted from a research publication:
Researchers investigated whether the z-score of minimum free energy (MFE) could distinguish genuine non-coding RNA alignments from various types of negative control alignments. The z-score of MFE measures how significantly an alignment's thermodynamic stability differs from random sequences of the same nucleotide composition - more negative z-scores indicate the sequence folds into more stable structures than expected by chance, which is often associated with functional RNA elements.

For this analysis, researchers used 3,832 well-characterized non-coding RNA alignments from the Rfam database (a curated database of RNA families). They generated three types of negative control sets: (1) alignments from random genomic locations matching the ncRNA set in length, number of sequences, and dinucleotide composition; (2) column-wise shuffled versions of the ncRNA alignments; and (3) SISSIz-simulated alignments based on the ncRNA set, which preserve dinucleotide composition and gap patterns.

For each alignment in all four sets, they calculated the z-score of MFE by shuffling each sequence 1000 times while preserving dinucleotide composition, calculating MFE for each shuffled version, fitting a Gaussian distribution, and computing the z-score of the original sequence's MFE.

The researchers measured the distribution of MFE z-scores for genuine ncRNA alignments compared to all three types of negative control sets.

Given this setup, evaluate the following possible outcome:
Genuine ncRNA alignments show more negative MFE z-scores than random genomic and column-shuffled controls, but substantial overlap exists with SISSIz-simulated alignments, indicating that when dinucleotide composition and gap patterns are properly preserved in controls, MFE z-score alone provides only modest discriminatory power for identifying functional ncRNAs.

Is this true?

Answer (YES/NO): NO